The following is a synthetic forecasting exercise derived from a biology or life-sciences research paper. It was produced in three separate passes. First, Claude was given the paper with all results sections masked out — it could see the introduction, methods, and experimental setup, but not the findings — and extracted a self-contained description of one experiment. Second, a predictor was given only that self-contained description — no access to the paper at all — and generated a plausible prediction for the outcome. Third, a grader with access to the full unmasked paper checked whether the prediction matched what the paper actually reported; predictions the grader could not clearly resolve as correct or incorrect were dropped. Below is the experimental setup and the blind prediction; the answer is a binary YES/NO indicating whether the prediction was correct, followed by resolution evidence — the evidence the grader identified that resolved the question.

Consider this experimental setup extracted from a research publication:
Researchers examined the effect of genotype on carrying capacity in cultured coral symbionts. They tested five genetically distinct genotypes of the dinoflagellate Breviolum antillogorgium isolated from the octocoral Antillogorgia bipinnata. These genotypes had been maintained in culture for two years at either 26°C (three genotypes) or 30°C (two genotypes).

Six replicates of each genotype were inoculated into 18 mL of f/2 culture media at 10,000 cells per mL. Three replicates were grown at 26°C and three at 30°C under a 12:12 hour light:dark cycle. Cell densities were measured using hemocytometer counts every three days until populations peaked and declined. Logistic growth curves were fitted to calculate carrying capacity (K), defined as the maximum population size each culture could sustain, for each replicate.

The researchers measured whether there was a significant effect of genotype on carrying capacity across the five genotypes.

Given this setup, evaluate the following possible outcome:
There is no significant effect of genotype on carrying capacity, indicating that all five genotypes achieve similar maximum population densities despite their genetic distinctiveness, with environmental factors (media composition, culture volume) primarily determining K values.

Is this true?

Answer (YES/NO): NO